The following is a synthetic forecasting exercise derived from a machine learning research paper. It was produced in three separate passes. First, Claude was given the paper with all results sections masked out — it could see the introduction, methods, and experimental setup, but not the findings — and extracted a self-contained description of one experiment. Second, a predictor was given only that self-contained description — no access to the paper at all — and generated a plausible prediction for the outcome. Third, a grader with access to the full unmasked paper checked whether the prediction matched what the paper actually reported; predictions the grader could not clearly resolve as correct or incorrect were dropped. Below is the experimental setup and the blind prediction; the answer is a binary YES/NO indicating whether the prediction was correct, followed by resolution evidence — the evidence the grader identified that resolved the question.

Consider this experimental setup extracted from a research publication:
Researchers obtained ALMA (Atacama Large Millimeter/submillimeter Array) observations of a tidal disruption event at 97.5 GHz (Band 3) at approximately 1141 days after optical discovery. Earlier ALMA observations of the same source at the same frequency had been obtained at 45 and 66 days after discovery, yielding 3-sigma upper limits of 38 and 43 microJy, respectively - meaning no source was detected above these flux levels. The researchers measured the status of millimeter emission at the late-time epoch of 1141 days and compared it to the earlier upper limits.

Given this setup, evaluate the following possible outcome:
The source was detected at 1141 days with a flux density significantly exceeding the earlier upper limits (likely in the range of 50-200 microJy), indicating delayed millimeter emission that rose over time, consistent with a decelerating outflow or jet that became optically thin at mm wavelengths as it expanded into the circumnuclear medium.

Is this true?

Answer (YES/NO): NO